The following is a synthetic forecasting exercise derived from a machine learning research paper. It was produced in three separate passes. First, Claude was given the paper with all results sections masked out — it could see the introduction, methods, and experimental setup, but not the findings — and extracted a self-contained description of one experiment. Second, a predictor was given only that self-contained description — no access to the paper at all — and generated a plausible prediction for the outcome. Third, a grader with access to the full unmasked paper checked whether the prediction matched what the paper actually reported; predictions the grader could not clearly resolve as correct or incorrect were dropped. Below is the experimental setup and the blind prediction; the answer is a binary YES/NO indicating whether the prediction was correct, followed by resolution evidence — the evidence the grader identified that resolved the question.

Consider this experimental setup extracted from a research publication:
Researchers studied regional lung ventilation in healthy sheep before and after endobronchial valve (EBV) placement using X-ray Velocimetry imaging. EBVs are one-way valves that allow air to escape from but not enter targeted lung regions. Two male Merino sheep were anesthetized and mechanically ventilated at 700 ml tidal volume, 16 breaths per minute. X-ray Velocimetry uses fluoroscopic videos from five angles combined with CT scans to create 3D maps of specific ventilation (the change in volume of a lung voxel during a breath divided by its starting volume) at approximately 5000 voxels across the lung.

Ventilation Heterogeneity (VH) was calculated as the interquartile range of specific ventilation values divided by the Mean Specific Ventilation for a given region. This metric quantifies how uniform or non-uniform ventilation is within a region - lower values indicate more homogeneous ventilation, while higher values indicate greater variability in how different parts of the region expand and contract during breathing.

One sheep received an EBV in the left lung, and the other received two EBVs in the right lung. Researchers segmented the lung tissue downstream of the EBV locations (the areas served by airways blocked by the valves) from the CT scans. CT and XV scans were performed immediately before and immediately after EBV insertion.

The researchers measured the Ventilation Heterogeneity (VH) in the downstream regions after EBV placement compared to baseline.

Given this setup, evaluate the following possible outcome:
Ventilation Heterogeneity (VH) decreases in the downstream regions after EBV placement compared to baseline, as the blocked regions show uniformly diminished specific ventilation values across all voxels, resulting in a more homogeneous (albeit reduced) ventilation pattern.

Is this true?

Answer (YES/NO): NO